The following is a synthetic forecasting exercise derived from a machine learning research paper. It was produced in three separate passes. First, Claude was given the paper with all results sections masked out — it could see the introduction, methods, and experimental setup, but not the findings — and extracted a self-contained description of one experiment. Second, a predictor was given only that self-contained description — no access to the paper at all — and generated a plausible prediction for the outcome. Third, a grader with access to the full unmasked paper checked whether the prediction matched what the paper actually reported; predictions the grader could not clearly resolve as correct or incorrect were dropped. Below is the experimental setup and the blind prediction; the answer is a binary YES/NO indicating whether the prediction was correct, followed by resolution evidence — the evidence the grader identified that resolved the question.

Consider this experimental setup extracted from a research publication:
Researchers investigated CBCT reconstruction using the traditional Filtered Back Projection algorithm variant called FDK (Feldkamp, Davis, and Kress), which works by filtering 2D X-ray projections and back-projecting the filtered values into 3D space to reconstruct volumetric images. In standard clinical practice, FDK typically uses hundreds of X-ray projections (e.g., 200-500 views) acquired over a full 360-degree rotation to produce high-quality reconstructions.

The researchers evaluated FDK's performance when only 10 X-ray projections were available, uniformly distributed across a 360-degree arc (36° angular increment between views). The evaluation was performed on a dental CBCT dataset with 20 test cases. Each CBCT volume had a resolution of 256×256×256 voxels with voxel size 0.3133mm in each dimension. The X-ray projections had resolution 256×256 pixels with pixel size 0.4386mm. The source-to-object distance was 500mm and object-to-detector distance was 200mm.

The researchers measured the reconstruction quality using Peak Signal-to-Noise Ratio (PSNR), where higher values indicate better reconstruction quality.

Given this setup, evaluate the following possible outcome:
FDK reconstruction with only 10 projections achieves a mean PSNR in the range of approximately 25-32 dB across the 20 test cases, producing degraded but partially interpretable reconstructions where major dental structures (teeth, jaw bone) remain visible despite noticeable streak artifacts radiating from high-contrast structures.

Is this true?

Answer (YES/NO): NO